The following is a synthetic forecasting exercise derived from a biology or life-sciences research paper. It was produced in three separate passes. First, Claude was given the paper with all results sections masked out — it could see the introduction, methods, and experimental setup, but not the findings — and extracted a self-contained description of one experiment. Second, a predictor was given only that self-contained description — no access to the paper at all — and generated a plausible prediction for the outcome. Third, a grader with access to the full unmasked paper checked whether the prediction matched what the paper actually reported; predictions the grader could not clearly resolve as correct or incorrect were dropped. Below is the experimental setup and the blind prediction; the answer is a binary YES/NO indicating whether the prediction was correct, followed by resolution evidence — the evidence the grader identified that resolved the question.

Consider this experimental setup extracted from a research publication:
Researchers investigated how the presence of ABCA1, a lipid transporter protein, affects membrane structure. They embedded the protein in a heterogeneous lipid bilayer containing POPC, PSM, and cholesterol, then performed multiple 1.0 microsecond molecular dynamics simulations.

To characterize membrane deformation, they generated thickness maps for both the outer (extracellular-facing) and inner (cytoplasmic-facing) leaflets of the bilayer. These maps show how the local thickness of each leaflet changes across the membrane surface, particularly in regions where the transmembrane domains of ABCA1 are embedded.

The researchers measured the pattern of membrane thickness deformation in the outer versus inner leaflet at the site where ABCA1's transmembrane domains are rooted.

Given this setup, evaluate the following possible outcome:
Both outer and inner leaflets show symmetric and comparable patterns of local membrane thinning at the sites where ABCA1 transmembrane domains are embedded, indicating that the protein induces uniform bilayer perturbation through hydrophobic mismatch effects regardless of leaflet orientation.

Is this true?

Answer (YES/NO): NO